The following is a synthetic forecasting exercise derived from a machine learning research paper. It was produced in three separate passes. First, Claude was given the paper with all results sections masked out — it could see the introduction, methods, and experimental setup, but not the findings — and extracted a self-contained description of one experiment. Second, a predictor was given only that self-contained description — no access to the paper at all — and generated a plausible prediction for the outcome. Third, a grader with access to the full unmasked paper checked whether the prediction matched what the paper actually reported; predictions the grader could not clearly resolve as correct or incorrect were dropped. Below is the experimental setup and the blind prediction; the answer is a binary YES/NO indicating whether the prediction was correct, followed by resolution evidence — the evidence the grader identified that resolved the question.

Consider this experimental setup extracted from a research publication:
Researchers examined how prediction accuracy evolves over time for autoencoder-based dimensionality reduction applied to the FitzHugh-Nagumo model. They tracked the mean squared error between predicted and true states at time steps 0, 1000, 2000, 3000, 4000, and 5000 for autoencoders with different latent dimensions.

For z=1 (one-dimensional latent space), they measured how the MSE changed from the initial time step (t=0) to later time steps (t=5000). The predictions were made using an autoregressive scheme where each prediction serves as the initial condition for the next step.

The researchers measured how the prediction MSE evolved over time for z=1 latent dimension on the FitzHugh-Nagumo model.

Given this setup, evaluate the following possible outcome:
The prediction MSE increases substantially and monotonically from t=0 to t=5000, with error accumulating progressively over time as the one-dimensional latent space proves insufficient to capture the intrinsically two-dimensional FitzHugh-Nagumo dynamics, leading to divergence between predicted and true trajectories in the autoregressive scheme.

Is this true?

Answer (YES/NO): NO